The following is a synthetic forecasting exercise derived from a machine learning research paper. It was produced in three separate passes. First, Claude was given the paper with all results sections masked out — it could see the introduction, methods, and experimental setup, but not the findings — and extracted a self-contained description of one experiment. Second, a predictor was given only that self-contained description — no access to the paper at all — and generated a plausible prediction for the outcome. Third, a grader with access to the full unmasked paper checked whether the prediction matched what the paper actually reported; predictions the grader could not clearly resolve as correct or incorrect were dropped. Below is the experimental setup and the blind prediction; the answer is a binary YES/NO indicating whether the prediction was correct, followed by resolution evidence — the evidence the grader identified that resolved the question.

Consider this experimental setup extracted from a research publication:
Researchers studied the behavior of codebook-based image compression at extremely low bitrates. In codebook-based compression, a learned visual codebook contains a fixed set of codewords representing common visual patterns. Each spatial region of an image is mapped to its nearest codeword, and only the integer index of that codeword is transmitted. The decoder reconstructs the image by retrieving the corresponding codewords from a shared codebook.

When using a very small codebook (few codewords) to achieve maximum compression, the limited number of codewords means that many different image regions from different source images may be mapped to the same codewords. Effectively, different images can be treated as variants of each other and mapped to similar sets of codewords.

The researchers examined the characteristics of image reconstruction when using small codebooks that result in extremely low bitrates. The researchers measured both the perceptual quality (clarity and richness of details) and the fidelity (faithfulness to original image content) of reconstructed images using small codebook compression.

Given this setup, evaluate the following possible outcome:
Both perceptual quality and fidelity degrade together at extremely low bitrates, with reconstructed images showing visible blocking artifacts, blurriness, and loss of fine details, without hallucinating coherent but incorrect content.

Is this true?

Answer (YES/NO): NO